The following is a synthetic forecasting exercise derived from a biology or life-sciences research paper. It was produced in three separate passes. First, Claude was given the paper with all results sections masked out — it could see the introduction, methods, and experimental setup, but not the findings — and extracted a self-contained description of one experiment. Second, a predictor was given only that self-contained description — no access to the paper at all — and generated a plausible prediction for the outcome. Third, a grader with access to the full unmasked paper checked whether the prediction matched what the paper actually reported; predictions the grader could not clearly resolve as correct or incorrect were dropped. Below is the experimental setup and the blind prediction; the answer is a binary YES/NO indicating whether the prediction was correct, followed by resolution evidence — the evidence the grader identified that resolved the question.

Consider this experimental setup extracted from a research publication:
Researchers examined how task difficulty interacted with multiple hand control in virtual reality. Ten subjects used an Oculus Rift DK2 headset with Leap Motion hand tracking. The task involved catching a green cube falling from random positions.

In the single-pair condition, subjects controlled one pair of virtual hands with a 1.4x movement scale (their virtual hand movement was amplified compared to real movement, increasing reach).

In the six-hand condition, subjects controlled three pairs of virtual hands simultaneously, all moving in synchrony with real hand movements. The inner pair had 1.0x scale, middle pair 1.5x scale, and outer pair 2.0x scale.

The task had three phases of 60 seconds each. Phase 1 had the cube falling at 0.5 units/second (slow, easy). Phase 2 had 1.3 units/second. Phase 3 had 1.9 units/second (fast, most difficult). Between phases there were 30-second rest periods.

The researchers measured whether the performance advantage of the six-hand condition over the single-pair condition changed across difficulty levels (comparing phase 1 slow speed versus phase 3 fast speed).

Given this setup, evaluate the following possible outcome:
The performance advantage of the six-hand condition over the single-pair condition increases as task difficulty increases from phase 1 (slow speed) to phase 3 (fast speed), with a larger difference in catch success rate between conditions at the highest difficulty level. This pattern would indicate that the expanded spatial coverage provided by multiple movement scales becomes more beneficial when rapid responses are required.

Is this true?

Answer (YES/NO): YES